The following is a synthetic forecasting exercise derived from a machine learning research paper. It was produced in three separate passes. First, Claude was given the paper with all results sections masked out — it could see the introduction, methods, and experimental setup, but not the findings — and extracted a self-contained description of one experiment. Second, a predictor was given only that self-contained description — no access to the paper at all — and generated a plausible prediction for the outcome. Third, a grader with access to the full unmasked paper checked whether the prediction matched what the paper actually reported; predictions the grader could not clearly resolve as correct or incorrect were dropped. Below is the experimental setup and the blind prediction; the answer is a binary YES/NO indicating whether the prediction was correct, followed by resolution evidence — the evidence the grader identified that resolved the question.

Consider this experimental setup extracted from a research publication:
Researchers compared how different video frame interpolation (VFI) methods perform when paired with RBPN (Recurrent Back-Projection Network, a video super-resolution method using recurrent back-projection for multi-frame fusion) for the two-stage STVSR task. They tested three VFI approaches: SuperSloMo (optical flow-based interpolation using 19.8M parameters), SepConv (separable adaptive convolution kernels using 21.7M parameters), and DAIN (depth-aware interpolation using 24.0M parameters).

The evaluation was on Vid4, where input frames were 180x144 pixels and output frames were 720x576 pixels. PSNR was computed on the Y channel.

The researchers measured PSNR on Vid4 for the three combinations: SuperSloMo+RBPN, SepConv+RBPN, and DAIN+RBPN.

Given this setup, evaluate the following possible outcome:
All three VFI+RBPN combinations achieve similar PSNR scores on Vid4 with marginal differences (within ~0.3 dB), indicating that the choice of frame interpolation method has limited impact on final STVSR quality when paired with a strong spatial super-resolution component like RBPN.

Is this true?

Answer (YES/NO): NO